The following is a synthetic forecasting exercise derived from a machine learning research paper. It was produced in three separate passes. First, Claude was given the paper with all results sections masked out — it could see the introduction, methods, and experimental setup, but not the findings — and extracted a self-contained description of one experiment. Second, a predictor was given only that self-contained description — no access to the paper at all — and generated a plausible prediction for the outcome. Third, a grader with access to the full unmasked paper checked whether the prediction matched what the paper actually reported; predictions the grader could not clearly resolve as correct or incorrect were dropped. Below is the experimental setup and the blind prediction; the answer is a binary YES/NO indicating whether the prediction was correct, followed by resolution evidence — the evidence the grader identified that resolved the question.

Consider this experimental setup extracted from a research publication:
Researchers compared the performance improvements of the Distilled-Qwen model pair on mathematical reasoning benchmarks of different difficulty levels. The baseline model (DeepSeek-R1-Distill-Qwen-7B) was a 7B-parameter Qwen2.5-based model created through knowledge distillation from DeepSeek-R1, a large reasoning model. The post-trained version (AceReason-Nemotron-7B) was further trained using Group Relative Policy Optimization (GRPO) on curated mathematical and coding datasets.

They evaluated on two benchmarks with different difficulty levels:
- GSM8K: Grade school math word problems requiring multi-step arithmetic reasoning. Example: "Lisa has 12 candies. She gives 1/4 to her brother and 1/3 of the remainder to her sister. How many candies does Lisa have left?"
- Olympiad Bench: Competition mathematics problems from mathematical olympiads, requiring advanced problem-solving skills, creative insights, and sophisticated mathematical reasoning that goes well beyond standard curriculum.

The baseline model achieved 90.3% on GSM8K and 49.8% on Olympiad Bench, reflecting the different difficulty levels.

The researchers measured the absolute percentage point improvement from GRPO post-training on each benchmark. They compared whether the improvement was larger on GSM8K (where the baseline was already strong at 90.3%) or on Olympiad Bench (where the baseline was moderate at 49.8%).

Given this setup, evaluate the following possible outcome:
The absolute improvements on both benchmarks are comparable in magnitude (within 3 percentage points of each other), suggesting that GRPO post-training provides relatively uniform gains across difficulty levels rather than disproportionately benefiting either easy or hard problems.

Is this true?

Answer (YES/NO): NO